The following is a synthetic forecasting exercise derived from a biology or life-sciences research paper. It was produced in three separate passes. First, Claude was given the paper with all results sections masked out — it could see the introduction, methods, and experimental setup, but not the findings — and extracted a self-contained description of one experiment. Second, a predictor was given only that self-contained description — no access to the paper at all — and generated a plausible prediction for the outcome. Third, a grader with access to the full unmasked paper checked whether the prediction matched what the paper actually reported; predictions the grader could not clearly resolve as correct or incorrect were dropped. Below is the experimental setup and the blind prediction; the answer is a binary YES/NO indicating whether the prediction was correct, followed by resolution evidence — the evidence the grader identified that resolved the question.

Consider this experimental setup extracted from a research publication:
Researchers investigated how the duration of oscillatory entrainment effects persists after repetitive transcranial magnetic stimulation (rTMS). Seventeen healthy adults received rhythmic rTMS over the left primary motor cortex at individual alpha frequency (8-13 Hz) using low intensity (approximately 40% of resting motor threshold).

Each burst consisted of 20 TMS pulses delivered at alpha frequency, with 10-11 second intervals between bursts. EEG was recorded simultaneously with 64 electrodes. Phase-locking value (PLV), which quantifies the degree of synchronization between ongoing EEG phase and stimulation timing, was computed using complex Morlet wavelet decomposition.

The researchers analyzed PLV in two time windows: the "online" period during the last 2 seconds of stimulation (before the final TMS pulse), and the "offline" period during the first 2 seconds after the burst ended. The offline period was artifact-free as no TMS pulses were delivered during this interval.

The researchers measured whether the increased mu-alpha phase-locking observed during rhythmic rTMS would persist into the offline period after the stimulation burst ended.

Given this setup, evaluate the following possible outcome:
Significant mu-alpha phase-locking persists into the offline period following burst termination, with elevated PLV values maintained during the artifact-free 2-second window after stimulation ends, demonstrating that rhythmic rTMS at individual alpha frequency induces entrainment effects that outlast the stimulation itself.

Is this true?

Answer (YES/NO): YES